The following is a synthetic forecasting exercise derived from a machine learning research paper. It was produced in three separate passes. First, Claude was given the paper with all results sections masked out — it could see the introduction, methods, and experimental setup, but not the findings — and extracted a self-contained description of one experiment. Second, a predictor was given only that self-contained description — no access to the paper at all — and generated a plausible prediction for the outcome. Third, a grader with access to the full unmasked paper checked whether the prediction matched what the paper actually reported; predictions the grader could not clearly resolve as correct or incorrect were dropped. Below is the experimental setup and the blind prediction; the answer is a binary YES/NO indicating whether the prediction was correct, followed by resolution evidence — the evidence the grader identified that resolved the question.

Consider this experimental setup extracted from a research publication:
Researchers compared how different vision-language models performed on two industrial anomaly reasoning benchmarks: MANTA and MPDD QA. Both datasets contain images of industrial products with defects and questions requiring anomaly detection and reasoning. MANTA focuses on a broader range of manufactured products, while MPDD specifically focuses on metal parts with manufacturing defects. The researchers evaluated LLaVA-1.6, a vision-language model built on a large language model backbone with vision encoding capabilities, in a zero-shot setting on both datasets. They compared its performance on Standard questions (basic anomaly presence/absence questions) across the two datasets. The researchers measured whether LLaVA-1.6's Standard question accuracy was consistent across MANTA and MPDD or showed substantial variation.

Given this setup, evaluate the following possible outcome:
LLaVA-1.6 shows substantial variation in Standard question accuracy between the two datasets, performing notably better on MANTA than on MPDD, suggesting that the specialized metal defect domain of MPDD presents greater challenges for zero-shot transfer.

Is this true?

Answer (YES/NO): NO